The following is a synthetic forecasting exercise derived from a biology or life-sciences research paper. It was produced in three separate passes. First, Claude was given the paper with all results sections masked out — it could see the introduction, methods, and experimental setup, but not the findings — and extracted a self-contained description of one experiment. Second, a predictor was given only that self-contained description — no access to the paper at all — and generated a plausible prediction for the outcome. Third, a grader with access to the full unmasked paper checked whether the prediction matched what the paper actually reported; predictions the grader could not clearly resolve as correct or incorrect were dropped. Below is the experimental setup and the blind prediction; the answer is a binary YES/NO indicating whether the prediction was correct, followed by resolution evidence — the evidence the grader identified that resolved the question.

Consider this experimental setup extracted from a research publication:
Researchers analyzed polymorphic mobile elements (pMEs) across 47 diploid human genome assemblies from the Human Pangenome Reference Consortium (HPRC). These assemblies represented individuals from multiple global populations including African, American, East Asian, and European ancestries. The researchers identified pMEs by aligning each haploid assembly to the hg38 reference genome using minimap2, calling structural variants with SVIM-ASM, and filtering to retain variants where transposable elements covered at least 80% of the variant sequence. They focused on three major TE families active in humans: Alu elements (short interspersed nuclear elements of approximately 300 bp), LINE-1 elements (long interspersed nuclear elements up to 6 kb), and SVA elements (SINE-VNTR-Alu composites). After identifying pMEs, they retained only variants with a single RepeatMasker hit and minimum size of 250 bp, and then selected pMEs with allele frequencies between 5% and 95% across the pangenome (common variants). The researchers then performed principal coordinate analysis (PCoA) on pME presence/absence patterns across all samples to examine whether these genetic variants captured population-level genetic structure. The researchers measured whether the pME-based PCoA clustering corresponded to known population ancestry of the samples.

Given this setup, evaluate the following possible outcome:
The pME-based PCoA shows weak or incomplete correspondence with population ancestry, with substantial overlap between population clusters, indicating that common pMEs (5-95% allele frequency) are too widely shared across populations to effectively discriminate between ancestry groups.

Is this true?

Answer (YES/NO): NO